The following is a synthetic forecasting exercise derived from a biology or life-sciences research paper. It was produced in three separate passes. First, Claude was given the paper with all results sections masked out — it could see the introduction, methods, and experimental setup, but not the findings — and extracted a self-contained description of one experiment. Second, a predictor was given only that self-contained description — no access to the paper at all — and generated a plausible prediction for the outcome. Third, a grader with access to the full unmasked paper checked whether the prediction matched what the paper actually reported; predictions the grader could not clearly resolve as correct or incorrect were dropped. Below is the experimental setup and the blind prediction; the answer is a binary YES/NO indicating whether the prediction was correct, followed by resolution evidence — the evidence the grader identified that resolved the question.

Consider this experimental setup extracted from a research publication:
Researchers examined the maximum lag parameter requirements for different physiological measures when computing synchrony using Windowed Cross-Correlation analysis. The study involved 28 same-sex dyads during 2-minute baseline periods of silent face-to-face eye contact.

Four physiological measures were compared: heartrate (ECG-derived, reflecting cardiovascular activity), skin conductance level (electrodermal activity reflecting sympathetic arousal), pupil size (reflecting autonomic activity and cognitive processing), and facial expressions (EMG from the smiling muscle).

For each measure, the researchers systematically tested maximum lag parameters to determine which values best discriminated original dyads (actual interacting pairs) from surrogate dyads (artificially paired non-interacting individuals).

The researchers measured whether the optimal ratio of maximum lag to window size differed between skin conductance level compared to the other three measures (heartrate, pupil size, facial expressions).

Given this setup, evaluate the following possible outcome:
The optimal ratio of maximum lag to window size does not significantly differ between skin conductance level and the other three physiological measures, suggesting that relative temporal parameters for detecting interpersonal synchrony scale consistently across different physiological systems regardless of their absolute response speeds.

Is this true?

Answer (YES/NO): NO